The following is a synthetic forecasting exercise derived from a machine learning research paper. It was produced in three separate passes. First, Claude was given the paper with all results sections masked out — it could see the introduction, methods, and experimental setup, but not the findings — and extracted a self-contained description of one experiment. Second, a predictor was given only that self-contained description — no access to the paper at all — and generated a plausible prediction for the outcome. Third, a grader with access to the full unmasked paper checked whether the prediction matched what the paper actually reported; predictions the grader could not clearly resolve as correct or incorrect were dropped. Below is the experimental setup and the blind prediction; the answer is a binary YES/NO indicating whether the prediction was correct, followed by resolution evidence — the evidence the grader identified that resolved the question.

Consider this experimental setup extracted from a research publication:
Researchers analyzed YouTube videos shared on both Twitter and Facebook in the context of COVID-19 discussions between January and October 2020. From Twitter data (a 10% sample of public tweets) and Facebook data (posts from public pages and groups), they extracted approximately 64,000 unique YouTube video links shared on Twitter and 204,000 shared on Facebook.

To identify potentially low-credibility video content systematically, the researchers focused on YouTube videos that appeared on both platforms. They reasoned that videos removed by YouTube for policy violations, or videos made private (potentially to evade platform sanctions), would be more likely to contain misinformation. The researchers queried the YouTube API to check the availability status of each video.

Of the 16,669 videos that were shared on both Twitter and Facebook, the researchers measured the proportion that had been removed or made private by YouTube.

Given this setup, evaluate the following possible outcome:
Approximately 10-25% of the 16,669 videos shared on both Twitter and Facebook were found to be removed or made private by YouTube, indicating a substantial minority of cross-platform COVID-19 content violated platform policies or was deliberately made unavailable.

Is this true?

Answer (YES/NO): YES